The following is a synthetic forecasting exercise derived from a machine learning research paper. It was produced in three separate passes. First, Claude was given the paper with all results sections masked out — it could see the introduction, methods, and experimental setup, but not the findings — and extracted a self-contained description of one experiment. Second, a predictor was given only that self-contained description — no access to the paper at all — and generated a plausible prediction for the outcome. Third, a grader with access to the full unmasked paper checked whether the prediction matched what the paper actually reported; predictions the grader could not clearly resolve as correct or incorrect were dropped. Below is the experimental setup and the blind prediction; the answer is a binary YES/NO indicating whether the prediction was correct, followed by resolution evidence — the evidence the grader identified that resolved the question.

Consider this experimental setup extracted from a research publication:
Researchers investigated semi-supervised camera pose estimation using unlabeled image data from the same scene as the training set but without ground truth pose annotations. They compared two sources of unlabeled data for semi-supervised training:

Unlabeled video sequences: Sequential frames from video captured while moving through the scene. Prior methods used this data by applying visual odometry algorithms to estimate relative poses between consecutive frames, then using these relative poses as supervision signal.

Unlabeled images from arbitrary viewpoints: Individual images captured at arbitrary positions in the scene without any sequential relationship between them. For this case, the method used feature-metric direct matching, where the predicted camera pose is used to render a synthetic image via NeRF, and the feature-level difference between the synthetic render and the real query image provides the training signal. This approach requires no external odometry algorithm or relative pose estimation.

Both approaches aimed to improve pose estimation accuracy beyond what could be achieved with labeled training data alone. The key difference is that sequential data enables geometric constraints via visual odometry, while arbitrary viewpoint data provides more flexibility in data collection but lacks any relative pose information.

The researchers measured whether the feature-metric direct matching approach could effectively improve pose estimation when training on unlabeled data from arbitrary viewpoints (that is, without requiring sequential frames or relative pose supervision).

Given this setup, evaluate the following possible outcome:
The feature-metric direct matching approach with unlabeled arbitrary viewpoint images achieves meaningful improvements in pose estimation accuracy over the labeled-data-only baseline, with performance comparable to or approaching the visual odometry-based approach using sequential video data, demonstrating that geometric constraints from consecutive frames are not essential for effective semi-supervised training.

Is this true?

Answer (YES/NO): YES